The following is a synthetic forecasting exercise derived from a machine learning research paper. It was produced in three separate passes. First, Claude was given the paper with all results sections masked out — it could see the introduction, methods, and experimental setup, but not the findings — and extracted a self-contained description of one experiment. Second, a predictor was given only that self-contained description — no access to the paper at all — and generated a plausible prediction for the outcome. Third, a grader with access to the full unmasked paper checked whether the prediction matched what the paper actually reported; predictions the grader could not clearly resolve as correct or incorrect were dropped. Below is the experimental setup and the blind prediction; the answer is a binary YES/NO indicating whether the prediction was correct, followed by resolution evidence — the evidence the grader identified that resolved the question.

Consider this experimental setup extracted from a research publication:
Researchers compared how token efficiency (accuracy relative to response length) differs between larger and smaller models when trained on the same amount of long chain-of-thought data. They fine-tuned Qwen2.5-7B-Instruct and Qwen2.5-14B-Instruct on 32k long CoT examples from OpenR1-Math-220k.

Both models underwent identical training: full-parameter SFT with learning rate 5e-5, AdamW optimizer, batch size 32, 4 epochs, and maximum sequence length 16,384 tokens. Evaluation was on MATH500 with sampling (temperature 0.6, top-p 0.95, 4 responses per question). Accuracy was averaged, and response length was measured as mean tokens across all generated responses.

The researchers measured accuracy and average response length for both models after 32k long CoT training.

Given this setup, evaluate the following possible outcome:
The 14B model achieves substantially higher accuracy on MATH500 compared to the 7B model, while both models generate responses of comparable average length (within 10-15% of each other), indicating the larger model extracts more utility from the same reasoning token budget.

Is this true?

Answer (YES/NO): NO